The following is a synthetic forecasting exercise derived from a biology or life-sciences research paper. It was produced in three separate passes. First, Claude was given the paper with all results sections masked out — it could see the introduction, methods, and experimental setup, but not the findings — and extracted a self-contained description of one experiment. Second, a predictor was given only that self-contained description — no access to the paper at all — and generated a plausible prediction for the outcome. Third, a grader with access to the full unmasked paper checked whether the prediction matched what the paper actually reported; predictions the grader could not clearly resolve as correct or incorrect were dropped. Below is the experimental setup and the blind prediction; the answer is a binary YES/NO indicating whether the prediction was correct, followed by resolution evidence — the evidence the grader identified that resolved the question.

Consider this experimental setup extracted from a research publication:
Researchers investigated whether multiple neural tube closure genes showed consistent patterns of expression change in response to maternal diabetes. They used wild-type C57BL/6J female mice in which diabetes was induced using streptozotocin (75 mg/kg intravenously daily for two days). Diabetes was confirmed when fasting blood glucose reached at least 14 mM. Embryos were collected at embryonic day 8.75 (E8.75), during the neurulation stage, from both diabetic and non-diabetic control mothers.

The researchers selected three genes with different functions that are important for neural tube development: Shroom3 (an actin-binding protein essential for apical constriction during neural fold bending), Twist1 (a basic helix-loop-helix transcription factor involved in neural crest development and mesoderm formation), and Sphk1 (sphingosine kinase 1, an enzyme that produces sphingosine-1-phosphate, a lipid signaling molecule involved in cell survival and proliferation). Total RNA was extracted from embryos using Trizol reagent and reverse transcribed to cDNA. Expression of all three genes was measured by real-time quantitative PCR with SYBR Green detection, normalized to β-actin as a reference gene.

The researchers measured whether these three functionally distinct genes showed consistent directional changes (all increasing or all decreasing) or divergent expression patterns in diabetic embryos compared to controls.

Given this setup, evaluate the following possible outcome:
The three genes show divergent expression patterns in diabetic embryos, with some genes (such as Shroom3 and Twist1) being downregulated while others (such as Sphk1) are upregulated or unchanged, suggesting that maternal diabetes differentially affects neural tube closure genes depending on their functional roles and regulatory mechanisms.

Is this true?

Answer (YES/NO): NO